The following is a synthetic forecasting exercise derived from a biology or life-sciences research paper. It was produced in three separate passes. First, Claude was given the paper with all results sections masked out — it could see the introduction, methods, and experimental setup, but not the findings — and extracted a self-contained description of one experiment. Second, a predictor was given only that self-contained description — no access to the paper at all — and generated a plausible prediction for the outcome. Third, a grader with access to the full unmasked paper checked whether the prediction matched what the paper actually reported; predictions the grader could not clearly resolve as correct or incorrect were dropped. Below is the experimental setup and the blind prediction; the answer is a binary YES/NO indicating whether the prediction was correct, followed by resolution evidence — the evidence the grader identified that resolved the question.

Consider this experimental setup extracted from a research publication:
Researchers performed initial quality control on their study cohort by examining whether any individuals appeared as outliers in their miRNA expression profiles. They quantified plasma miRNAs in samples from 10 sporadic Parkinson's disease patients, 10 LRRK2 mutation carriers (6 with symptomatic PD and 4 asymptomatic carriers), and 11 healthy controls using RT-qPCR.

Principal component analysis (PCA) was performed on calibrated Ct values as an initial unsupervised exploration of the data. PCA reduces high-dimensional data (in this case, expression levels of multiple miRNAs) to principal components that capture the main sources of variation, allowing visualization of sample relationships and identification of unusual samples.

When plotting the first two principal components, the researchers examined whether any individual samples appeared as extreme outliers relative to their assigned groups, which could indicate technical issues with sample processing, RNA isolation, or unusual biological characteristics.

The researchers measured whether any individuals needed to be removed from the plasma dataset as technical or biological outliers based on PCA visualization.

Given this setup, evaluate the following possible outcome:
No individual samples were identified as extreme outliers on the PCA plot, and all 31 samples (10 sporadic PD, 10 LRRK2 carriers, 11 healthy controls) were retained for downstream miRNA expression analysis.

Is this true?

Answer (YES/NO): NO